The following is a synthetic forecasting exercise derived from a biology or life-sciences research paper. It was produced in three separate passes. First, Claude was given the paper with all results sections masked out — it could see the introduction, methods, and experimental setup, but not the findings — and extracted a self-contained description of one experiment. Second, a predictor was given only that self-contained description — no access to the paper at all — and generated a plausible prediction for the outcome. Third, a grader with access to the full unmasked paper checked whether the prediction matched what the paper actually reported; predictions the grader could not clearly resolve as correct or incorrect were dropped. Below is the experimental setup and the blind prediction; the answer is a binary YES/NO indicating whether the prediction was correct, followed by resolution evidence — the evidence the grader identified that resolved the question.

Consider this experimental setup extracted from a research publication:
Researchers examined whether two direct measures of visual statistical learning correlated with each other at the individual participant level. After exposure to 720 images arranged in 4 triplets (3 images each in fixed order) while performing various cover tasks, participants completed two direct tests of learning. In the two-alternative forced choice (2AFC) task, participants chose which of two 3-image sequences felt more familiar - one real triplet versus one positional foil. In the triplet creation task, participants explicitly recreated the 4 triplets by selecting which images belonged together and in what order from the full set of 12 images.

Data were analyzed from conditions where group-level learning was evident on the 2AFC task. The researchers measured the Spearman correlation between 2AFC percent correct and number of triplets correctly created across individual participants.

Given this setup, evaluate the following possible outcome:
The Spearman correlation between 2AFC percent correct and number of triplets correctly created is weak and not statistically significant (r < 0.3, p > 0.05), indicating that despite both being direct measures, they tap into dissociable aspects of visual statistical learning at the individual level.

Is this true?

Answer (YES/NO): NO